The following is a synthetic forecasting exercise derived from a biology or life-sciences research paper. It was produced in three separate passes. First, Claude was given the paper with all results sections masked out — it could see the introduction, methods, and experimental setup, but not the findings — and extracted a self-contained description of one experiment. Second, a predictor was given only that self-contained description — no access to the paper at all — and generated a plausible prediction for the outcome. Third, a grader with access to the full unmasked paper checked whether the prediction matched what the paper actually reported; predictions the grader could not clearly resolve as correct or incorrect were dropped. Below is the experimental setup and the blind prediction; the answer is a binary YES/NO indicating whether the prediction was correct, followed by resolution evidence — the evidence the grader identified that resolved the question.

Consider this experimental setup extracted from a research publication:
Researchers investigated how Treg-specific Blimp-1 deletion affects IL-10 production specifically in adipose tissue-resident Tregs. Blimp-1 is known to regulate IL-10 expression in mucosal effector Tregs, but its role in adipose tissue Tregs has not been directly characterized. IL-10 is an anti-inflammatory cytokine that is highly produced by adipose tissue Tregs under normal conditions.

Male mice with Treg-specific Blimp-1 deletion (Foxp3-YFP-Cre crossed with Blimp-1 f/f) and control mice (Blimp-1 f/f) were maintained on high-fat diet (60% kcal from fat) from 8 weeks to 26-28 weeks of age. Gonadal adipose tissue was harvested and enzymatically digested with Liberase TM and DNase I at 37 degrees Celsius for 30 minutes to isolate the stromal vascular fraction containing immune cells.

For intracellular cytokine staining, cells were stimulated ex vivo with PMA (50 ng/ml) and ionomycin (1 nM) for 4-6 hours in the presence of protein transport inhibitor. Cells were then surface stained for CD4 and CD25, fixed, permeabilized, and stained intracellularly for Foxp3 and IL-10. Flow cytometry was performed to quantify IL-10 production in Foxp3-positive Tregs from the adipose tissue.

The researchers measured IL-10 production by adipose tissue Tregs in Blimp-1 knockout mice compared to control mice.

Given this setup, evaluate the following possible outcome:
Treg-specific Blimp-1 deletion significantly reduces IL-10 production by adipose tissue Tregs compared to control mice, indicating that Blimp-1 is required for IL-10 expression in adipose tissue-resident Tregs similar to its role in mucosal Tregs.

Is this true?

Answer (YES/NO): YES